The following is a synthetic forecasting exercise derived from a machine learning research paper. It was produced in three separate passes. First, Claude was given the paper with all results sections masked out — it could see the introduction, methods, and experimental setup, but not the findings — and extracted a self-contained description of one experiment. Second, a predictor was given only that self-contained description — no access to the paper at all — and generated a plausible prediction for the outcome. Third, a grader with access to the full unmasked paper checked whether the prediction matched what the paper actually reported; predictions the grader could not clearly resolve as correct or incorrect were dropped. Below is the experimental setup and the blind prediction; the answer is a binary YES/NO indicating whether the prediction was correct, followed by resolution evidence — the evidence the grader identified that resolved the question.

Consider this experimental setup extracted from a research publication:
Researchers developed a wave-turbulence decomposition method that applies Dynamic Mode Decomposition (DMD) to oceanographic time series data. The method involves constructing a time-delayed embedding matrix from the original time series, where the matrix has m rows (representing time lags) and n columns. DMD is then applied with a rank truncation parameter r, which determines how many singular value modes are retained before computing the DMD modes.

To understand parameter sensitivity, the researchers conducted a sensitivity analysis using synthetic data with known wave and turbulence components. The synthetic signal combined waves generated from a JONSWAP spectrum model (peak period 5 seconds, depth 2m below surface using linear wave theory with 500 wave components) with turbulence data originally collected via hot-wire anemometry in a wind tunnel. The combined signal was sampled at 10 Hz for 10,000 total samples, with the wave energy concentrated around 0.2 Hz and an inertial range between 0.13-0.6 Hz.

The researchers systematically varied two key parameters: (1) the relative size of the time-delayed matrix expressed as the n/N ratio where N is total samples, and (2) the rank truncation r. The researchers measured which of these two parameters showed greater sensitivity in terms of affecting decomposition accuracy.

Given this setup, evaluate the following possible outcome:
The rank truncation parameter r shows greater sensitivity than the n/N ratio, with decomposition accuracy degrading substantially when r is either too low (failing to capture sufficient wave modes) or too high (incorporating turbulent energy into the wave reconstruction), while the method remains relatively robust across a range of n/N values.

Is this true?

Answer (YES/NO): YES